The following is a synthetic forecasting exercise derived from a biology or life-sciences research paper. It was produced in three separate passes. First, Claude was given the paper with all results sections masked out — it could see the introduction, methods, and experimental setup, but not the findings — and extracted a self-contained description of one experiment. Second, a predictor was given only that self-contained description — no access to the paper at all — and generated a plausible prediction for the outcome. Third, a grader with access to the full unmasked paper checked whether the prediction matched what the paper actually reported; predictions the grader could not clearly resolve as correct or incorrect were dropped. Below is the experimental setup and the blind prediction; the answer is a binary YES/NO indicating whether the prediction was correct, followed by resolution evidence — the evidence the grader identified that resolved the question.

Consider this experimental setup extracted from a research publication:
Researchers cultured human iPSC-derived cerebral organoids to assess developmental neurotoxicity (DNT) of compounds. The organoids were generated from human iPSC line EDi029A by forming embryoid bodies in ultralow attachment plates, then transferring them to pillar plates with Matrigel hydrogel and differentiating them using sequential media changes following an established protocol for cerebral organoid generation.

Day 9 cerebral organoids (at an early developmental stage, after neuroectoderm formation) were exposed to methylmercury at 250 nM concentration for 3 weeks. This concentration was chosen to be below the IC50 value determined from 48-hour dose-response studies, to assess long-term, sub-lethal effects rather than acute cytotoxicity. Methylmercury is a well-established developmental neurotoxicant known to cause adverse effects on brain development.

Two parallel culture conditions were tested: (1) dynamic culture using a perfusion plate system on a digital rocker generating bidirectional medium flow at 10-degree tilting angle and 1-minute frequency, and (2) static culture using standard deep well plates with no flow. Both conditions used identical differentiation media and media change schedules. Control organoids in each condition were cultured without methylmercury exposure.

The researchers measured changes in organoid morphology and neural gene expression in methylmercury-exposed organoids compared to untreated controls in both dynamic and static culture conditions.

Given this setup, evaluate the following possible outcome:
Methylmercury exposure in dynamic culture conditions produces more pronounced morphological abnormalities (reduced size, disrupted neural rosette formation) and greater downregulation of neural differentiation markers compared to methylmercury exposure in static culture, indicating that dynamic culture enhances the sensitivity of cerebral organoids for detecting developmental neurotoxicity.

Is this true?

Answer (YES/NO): NO